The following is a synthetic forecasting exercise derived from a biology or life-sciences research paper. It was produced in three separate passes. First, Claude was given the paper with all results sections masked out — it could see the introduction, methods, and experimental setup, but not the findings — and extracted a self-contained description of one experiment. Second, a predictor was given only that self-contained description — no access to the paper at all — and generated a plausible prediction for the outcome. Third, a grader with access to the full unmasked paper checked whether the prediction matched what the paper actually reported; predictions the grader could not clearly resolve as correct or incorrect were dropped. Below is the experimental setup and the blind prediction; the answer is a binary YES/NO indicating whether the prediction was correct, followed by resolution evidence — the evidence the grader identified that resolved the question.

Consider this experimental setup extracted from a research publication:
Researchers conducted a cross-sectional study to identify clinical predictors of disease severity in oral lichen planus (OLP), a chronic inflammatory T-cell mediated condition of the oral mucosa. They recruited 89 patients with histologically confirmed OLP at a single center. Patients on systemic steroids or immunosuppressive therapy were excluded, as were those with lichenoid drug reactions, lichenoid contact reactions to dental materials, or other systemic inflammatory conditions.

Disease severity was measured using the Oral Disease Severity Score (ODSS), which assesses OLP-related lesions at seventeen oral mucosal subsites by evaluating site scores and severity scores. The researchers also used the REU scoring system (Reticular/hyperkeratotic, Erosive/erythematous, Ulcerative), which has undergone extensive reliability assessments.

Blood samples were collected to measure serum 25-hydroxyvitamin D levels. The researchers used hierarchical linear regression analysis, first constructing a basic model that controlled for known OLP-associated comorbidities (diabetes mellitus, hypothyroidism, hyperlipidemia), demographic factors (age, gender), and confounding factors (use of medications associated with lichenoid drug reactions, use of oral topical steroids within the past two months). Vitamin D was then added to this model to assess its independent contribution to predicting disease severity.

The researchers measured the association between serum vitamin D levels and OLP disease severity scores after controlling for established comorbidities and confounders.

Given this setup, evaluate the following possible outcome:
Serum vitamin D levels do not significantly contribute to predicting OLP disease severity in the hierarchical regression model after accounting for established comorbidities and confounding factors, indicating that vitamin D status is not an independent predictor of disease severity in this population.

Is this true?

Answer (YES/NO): NO